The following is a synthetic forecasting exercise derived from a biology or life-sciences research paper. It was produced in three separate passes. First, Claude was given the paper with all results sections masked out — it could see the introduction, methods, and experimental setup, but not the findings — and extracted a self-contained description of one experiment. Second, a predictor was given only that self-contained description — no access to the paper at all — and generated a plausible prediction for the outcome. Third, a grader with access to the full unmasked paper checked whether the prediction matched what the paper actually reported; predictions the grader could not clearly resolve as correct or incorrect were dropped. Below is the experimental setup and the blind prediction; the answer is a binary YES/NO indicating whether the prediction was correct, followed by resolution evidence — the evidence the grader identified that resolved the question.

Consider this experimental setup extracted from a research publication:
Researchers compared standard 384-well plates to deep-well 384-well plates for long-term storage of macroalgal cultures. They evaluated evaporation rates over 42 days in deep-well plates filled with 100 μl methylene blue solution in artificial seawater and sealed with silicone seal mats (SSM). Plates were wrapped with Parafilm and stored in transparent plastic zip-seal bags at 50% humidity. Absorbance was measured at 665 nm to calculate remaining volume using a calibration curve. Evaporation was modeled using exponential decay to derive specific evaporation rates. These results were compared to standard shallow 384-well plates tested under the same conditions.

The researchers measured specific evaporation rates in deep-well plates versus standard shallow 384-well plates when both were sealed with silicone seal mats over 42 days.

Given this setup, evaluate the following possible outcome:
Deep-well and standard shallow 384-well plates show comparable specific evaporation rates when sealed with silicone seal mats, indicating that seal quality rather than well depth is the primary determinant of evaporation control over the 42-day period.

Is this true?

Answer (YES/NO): NO